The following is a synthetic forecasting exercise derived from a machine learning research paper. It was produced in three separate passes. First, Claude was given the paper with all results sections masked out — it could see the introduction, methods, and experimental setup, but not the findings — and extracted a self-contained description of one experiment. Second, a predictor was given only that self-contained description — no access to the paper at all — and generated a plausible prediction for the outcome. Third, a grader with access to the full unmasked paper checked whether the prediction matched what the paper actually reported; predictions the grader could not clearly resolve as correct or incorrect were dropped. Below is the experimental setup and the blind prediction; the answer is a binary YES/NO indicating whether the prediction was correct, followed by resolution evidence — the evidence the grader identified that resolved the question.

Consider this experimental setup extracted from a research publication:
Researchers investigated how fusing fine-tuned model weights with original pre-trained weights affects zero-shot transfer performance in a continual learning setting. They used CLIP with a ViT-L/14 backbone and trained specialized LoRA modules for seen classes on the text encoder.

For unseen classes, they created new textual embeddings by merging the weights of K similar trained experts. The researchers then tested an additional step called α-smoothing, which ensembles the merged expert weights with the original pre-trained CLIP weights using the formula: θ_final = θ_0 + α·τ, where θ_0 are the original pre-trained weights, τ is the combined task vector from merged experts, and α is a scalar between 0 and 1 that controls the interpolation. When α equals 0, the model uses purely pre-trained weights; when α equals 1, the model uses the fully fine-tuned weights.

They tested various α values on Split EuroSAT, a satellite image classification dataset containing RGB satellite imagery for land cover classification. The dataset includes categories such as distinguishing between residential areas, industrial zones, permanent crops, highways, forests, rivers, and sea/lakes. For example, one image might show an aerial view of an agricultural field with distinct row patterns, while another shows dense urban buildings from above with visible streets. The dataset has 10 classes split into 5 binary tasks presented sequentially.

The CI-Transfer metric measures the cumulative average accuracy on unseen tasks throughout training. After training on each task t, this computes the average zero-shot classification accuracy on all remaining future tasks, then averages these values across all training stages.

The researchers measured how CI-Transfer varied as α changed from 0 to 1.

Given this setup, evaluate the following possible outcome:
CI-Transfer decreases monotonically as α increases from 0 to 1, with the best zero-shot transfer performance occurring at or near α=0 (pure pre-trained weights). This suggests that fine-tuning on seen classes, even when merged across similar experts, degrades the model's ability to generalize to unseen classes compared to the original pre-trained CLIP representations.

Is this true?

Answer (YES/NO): NO